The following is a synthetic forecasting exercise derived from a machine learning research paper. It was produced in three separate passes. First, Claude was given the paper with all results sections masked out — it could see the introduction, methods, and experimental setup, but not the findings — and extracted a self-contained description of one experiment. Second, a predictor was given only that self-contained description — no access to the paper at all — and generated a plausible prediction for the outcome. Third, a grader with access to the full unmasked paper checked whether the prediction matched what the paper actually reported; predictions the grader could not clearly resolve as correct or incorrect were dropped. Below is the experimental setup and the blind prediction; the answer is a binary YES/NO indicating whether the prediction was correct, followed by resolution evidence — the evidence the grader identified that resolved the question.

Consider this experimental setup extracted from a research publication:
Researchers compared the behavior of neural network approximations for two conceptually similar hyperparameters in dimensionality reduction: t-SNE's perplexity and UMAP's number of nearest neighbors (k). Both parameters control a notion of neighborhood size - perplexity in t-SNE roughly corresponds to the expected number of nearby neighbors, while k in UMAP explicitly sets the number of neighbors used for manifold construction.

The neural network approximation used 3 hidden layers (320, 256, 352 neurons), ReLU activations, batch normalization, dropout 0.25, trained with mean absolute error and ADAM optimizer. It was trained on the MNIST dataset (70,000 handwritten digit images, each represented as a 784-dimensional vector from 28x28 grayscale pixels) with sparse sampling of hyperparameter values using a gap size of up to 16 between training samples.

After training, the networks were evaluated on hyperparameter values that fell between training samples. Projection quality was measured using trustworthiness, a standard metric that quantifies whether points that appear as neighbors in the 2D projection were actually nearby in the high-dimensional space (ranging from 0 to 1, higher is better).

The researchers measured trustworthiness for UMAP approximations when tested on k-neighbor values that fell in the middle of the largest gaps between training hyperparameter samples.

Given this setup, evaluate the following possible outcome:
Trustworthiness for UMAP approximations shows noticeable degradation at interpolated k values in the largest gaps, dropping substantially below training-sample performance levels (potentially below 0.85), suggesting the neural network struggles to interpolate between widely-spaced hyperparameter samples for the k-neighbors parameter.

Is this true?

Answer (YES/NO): NO